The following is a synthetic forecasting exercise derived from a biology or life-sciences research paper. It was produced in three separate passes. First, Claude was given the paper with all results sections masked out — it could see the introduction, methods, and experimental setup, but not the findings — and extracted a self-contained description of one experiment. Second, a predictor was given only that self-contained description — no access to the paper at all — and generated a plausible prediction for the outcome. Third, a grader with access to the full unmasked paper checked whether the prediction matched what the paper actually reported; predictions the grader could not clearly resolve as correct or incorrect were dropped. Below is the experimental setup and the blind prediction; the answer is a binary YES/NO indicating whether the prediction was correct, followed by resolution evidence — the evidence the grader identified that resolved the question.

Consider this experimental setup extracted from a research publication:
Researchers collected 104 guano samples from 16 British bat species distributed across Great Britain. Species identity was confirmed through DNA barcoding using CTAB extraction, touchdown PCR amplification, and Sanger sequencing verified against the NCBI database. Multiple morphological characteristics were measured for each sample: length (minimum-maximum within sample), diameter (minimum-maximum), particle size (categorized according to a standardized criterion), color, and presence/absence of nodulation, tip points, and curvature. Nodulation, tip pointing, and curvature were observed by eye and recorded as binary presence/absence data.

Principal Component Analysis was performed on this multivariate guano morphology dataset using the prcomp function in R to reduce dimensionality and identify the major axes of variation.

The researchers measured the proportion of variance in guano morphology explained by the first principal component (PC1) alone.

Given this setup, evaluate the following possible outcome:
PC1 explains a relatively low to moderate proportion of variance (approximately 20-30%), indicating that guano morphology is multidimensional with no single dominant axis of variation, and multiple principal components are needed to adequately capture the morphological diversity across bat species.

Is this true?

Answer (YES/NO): NO